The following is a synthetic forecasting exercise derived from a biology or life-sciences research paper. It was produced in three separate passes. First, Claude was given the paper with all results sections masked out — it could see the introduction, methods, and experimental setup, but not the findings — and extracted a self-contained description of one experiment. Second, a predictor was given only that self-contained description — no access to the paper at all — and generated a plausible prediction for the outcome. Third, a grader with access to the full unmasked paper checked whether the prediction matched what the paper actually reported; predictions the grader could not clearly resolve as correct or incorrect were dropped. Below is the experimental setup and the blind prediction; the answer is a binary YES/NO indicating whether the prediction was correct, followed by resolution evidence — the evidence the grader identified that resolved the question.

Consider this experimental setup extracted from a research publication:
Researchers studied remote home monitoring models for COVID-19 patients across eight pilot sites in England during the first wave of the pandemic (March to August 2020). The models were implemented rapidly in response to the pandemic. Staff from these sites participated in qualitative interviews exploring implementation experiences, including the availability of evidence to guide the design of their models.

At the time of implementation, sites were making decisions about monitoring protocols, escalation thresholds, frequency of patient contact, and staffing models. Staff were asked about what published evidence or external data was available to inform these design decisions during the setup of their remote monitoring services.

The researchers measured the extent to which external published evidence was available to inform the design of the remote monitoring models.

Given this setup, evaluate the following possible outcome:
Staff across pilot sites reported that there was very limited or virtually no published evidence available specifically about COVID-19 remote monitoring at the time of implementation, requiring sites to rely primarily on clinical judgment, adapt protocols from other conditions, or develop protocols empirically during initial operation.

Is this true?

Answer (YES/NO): YES